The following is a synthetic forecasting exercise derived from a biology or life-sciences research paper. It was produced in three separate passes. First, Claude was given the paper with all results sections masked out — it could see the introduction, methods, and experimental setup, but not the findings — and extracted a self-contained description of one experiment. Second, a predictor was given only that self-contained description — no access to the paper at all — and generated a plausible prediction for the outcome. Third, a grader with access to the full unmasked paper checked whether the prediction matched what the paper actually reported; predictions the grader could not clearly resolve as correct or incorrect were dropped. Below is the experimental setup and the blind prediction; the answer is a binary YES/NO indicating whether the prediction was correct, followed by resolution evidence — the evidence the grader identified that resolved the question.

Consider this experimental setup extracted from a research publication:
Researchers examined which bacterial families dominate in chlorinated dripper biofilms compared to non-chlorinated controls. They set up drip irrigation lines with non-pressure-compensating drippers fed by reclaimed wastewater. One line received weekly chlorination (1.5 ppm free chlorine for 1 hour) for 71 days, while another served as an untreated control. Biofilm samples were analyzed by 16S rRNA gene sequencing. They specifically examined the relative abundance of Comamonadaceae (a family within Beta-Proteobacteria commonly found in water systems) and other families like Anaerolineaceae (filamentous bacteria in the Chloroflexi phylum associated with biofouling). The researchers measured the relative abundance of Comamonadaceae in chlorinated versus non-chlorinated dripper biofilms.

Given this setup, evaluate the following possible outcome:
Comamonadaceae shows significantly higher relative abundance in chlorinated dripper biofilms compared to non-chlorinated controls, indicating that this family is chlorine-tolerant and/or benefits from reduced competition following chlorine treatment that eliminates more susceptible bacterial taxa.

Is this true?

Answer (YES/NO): YES